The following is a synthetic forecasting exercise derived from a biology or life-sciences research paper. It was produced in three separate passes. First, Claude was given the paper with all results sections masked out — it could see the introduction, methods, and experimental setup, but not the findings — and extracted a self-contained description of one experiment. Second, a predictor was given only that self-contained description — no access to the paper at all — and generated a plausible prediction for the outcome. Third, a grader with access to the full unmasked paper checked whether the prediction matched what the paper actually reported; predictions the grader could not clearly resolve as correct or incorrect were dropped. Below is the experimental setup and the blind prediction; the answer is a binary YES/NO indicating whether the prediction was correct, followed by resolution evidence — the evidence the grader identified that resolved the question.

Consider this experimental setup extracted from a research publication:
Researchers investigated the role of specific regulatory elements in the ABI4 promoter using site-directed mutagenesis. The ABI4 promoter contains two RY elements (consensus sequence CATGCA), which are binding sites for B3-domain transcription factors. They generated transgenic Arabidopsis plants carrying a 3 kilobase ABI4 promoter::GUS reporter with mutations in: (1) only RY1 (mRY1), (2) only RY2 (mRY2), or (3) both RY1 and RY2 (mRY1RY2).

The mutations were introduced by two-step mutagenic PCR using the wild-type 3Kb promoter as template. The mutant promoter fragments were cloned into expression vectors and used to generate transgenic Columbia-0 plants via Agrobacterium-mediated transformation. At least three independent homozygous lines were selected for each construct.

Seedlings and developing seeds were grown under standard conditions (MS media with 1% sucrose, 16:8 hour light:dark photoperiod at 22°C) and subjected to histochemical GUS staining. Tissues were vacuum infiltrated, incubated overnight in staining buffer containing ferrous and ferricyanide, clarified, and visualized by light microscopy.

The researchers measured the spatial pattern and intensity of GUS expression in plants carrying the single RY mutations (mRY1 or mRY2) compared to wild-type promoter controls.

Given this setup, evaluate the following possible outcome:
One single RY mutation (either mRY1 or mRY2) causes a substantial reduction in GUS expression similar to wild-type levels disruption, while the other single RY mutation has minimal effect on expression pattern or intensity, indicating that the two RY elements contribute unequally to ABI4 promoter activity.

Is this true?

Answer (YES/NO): NO